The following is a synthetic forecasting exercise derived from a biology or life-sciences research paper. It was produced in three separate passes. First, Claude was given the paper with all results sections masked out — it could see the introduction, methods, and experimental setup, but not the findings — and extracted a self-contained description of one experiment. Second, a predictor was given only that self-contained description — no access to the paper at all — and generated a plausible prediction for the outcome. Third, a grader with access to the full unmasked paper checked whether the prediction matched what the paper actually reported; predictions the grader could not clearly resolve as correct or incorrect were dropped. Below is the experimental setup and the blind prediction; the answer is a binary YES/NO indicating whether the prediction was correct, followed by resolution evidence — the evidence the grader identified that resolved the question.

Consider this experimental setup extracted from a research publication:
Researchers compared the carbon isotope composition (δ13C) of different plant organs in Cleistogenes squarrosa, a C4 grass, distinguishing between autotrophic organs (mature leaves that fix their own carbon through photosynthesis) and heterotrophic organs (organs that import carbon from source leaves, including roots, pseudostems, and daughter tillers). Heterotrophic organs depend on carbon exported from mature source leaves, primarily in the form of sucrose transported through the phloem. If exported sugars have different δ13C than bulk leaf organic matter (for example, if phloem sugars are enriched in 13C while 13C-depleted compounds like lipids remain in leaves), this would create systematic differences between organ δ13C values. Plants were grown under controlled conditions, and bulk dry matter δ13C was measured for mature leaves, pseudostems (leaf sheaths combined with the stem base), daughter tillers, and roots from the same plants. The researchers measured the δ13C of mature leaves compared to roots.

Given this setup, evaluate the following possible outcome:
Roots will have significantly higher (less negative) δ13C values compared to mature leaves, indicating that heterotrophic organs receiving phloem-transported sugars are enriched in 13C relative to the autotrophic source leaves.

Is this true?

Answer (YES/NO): YES